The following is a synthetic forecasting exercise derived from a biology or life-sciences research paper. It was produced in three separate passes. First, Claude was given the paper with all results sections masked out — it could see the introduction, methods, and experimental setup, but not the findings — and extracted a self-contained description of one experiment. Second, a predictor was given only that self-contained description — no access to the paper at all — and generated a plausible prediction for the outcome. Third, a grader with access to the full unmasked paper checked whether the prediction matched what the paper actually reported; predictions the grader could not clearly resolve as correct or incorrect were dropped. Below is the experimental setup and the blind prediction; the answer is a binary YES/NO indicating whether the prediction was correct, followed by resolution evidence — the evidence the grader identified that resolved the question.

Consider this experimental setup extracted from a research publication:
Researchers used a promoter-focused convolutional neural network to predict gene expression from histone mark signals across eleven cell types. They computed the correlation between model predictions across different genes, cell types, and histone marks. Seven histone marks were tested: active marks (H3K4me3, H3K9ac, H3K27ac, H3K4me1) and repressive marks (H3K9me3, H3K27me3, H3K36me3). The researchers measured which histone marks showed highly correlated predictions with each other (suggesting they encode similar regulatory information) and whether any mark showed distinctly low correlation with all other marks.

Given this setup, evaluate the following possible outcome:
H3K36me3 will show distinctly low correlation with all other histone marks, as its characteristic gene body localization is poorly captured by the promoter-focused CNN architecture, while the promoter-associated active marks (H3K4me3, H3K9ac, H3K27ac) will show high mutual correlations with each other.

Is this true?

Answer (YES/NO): NO